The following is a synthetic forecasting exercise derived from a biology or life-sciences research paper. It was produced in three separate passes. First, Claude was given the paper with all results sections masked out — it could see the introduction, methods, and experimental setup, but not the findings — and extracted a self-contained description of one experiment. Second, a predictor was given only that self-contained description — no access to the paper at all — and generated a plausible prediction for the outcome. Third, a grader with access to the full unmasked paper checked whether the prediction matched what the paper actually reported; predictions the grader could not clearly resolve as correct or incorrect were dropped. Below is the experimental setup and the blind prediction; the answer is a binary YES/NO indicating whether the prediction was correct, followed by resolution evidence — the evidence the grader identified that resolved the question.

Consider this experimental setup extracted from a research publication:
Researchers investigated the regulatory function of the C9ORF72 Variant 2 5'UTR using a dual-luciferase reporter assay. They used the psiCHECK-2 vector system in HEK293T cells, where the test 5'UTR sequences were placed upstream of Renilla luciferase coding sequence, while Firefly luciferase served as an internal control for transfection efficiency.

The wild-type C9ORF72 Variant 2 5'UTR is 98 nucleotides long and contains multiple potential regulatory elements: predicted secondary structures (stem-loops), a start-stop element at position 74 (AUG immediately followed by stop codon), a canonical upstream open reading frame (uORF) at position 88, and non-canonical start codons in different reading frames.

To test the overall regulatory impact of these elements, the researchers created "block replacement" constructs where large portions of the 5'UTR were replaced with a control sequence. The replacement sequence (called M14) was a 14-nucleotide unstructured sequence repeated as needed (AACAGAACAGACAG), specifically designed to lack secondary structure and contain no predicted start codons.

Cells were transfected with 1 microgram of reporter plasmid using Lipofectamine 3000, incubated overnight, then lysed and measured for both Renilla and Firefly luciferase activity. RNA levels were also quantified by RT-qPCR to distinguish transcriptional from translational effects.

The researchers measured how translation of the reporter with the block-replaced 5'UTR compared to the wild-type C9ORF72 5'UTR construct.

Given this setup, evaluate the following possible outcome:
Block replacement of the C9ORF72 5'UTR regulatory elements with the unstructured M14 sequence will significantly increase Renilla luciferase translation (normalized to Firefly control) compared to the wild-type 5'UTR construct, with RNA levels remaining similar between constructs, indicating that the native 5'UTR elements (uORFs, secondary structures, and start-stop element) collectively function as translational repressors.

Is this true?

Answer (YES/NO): YES